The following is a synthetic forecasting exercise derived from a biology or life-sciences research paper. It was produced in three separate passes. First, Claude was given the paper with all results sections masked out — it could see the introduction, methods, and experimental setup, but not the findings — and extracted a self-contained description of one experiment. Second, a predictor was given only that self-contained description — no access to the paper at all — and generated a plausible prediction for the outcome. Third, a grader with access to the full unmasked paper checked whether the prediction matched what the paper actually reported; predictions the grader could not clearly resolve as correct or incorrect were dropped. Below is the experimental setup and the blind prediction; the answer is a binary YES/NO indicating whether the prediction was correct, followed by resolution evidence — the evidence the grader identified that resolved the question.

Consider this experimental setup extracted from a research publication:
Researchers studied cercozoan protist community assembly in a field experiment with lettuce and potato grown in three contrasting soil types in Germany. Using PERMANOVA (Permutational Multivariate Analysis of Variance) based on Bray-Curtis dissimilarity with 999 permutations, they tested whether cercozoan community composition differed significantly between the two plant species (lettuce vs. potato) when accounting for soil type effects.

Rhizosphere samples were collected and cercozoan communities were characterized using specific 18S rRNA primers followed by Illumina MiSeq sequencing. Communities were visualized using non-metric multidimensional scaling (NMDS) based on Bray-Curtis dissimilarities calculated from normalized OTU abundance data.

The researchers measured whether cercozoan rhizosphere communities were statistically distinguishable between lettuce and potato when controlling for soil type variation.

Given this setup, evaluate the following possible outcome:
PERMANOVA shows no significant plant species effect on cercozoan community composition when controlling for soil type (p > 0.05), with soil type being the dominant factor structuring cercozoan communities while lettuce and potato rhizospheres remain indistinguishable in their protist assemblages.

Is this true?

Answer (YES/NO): NO